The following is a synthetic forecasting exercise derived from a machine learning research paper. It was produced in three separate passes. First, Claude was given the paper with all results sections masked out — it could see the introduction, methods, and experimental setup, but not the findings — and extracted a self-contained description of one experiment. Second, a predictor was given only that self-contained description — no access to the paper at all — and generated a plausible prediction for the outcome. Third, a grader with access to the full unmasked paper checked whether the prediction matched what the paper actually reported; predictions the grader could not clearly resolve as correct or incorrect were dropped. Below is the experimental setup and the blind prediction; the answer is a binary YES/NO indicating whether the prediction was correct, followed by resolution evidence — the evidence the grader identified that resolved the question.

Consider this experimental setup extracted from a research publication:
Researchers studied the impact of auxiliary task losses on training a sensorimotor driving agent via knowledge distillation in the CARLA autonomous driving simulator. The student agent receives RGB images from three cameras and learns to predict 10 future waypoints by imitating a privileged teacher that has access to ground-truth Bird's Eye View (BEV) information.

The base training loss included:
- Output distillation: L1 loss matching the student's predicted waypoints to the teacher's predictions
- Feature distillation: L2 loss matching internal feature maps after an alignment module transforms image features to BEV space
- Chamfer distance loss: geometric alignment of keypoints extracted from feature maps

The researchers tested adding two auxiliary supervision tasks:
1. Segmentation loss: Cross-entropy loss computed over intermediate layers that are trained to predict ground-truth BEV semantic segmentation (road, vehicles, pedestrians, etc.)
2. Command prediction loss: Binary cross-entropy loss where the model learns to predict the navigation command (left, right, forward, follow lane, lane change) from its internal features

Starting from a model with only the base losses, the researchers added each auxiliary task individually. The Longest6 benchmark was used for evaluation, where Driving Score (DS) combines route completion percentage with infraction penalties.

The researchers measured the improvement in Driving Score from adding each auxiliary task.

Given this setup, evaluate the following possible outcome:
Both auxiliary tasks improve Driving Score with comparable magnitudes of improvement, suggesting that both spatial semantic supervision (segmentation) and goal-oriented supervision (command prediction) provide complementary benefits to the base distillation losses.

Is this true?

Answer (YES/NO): NO